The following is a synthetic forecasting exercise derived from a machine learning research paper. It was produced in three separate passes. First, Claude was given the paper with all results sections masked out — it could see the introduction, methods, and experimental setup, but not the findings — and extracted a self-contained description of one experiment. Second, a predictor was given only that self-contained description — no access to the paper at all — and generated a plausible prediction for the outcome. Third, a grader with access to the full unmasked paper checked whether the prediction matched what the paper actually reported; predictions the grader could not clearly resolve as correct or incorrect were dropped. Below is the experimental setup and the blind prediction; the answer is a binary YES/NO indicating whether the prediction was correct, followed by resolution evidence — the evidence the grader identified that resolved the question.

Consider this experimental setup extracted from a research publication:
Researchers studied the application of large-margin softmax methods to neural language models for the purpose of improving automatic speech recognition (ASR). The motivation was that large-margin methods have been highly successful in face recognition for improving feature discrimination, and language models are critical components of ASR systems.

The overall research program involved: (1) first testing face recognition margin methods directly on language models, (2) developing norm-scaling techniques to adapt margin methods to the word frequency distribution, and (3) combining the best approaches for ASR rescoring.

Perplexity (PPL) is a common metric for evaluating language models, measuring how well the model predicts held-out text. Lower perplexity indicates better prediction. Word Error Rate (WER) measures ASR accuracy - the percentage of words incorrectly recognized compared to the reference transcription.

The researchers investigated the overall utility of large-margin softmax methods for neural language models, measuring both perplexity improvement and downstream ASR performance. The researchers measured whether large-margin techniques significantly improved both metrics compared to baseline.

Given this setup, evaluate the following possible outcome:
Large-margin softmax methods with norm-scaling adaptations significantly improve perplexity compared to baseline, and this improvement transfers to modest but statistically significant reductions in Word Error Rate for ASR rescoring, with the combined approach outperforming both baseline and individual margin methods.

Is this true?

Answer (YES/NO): NO